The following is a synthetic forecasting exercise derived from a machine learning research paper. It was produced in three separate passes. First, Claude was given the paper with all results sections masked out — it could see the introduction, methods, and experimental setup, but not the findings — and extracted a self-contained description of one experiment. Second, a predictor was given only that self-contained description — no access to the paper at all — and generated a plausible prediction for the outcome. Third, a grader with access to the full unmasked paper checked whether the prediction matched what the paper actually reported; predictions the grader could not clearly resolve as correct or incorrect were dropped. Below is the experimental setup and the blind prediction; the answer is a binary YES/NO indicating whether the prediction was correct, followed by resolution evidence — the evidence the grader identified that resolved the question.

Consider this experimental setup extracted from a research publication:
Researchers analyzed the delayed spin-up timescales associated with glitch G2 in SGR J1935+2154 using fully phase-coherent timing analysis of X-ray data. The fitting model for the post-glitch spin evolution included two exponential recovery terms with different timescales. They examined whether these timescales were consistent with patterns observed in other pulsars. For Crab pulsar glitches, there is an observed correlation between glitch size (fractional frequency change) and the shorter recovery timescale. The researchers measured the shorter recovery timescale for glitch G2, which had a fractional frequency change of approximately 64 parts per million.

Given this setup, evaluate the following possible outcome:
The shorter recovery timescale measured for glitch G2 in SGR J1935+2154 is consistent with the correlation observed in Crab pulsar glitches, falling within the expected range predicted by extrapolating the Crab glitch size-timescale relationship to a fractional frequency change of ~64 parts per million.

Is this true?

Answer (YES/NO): YES